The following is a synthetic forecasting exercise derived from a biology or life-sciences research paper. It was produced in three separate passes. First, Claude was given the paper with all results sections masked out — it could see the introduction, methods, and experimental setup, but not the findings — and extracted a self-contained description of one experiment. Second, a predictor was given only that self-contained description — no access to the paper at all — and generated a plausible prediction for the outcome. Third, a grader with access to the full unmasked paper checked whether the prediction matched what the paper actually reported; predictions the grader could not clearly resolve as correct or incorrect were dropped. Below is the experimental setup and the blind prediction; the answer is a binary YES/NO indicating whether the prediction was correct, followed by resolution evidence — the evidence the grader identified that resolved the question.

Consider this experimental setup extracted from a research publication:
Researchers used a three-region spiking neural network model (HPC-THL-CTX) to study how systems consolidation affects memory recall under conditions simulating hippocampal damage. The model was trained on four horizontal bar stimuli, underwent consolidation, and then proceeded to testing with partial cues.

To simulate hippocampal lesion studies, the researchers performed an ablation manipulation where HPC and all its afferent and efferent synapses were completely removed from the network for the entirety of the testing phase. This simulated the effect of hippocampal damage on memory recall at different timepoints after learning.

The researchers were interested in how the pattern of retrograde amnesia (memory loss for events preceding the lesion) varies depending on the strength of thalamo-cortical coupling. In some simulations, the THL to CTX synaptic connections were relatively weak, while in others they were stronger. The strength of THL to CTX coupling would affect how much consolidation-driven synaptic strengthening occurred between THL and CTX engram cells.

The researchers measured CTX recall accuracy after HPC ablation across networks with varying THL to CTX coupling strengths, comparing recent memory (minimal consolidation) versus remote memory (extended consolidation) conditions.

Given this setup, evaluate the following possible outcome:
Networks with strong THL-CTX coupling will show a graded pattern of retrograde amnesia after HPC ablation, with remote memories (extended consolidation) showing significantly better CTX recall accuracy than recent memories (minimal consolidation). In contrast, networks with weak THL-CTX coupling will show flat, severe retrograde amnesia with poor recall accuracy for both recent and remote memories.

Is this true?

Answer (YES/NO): NO